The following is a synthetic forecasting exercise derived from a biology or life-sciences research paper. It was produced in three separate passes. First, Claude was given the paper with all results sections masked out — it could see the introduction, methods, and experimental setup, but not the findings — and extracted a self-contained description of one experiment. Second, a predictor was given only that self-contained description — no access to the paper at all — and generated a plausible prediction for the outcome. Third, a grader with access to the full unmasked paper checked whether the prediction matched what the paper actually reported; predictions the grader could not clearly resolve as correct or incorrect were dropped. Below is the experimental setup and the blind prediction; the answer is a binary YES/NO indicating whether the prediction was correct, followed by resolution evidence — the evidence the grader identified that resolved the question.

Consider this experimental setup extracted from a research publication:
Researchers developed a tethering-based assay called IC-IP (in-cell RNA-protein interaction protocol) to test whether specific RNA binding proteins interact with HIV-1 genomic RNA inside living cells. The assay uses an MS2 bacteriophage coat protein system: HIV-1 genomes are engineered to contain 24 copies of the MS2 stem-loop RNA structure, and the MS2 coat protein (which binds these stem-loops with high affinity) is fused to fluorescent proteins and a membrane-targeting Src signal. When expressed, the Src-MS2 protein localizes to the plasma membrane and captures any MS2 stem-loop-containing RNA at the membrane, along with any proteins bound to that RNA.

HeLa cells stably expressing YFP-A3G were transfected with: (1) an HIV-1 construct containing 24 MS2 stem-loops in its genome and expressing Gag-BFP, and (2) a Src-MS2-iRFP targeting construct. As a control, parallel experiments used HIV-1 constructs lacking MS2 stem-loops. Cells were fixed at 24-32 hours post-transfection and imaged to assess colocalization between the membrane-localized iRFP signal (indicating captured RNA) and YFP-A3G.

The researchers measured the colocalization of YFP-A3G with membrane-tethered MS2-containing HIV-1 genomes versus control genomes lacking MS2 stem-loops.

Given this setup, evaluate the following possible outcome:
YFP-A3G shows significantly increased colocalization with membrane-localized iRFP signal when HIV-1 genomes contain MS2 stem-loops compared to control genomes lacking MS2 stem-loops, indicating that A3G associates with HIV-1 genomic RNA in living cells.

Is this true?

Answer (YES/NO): YES